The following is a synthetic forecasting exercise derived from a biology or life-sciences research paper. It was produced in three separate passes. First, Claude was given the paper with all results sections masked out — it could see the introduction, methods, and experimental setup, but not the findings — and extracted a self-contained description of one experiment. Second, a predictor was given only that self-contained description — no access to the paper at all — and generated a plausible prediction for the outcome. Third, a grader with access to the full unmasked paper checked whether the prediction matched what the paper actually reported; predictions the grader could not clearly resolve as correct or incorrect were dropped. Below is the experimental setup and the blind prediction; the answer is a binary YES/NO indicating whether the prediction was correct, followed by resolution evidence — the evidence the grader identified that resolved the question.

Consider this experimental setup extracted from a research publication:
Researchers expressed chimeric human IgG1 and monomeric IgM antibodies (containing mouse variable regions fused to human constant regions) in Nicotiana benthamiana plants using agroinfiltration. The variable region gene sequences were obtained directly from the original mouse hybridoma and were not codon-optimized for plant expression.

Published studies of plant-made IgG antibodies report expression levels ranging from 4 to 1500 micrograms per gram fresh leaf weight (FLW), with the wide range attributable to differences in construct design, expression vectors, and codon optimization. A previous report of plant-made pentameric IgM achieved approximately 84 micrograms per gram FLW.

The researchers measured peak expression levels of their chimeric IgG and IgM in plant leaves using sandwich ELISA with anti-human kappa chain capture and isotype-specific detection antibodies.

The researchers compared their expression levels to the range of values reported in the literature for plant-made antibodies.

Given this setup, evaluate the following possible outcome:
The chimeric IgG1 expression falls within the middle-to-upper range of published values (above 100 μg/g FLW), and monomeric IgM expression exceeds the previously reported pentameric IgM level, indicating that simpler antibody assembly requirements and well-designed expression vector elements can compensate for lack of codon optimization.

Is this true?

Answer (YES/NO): NO